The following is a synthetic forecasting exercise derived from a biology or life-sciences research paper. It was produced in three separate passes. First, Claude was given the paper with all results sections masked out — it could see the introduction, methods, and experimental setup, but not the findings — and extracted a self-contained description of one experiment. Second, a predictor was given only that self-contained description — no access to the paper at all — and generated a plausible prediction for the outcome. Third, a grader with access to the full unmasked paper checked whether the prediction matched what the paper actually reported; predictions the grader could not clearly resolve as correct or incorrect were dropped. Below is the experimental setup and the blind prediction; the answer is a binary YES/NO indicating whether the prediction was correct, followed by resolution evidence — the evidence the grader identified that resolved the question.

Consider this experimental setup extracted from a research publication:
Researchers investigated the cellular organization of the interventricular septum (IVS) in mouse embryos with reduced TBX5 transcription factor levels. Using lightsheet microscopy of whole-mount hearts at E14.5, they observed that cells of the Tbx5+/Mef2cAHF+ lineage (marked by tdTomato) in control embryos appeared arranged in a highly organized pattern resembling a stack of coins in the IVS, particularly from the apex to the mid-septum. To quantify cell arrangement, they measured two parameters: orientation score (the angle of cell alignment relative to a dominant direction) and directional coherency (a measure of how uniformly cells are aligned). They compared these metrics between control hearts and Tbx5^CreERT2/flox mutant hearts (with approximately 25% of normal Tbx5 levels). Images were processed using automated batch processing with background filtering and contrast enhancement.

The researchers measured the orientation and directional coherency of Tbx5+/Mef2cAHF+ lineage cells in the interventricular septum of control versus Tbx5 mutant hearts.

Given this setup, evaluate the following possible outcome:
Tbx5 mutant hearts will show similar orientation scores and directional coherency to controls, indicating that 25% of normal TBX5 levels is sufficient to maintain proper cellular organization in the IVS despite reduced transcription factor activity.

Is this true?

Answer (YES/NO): NO